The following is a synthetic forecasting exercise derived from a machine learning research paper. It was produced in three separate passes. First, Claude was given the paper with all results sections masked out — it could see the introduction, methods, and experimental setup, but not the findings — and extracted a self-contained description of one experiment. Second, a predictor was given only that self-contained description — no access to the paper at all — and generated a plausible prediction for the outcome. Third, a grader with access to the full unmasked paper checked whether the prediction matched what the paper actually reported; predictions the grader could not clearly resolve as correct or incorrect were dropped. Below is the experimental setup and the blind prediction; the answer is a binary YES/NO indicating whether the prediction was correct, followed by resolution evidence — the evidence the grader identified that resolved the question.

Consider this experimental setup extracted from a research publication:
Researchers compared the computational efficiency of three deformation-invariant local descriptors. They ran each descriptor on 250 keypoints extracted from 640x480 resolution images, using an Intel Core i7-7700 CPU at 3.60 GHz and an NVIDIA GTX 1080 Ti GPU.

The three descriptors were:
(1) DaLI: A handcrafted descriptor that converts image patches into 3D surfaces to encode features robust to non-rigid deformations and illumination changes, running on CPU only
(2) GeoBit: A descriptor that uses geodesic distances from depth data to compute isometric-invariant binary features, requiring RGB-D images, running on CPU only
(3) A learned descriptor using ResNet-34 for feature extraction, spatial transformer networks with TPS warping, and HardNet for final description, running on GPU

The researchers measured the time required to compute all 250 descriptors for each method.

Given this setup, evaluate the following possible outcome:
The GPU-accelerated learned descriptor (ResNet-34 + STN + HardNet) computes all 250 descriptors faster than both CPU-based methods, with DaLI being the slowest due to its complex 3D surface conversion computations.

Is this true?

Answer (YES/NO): YES